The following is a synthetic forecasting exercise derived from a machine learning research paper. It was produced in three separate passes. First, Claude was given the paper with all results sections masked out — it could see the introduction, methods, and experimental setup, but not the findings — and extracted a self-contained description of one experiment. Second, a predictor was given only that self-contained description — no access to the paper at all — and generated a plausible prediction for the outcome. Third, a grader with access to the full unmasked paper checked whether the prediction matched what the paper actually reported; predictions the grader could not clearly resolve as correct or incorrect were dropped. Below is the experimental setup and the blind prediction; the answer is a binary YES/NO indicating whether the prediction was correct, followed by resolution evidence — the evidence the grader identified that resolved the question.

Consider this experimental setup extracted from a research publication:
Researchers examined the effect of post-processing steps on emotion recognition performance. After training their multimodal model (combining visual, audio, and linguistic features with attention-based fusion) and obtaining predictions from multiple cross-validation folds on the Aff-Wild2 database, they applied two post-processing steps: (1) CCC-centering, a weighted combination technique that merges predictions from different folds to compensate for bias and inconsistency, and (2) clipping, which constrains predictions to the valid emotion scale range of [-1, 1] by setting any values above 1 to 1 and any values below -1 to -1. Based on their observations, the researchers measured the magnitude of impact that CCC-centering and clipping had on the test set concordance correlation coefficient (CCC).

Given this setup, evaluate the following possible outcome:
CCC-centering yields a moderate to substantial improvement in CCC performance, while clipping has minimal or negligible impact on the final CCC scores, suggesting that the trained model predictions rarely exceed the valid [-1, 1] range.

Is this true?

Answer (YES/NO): NO